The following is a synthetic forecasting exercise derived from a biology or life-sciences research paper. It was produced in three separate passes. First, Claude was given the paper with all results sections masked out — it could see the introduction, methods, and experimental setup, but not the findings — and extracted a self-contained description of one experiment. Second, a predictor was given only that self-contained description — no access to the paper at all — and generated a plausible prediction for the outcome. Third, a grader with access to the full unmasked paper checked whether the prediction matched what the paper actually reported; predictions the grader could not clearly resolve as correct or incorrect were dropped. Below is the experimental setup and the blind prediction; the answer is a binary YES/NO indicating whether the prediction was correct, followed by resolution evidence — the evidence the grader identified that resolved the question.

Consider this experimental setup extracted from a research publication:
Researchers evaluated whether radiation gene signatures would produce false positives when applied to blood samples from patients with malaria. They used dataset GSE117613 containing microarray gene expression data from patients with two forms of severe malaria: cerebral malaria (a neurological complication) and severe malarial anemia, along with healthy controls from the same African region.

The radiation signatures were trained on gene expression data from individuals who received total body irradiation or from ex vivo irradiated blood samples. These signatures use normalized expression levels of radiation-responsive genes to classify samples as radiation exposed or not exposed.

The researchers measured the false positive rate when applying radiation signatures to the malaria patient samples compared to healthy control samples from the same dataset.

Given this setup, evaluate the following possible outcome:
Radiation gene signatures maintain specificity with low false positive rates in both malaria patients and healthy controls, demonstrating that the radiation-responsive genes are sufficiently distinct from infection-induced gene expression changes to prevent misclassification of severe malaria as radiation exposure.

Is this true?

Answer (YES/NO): NO